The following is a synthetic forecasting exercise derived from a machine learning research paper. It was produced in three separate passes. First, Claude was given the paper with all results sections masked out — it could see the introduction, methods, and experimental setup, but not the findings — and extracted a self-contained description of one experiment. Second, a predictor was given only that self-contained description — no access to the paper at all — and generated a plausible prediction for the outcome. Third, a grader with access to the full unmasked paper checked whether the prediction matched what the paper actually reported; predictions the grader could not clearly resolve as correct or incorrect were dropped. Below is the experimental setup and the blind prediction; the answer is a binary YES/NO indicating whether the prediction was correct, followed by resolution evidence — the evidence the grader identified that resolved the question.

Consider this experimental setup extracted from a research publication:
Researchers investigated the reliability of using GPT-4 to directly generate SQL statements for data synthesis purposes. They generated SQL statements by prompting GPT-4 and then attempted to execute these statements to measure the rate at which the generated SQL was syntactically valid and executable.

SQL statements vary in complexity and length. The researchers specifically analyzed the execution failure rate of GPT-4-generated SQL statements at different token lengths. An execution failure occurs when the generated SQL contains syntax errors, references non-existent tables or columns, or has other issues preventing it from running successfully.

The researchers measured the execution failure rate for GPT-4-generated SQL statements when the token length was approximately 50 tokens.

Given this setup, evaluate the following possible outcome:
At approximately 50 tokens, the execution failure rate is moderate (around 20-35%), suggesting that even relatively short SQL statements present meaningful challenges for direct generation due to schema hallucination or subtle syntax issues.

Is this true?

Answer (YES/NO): NO